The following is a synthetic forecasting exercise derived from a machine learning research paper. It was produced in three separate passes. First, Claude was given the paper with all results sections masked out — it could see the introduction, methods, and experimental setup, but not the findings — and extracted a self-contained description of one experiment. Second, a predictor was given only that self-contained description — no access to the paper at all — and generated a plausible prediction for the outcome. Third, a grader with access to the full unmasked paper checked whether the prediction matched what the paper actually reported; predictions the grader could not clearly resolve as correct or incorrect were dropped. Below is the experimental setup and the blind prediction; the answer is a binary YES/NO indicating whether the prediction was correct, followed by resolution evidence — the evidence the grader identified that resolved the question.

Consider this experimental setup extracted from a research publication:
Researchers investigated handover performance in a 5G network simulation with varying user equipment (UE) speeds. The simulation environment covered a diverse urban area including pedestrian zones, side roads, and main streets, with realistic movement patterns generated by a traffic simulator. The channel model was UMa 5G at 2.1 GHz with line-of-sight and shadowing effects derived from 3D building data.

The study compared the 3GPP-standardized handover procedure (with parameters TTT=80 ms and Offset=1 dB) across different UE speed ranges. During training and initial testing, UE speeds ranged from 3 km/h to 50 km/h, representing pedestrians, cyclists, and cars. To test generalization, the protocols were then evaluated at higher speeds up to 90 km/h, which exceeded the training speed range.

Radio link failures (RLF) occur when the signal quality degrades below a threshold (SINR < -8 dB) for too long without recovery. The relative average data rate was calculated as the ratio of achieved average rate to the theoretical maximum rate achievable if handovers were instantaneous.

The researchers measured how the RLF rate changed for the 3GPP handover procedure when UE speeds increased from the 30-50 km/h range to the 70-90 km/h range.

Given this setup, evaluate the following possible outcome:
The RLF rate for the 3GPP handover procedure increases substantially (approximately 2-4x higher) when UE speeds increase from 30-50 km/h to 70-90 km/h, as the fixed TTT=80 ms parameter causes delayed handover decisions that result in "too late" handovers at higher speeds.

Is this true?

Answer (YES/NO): YES